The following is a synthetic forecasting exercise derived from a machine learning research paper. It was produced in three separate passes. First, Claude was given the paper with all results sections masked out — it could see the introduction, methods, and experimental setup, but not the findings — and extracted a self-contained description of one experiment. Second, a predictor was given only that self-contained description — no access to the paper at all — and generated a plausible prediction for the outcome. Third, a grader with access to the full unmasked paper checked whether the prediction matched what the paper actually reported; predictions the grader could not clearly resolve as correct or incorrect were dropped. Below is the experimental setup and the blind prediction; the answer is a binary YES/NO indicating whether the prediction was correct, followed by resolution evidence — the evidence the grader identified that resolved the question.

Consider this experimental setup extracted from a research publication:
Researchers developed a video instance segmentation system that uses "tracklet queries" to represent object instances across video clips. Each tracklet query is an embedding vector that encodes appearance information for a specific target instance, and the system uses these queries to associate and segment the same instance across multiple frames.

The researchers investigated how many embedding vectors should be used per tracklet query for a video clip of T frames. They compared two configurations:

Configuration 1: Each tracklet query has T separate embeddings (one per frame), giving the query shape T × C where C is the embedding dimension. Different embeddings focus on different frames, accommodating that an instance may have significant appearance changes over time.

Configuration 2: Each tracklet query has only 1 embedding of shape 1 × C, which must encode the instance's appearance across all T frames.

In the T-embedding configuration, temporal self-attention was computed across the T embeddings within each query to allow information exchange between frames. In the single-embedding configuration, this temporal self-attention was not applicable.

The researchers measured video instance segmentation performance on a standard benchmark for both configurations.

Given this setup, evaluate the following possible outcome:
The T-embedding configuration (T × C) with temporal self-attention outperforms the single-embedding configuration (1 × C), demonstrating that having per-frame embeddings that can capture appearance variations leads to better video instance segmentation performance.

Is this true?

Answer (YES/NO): YES